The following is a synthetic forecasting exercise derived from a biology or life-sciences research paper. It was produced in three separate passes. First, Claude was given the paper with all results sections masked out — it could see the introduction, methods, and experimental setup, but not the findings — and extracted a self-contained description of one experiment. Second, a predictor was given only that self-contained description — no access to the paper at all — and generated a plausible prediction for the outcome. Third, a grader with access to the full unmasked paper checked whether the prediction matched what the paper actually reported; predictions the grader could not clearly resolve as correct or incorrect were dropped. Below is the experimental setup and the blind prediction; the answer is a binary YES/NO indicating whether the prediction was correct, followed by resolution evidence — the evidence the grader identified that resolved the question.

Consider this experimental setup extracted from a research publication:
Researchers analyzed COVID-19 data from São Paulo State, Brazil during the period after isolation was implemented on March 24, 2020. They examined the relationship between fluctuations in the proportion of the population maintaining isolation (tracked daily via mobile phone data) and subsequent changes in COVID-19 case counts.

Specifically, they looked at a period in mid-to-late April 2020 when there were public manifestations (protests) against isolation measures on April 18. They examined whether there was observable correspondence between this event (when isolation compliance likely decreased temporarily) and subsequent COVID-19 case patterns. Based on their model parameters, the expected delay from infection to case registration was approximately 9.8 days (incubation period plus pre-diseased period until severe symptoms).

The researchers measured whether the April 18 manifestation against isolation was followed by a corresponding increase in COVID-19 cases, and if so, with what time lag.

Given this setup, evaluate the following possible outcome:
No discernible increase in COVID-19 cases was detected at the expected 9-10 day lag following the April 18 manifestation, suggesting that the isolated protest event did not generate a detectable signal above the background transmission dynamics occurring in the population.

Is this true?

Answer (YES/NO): NO